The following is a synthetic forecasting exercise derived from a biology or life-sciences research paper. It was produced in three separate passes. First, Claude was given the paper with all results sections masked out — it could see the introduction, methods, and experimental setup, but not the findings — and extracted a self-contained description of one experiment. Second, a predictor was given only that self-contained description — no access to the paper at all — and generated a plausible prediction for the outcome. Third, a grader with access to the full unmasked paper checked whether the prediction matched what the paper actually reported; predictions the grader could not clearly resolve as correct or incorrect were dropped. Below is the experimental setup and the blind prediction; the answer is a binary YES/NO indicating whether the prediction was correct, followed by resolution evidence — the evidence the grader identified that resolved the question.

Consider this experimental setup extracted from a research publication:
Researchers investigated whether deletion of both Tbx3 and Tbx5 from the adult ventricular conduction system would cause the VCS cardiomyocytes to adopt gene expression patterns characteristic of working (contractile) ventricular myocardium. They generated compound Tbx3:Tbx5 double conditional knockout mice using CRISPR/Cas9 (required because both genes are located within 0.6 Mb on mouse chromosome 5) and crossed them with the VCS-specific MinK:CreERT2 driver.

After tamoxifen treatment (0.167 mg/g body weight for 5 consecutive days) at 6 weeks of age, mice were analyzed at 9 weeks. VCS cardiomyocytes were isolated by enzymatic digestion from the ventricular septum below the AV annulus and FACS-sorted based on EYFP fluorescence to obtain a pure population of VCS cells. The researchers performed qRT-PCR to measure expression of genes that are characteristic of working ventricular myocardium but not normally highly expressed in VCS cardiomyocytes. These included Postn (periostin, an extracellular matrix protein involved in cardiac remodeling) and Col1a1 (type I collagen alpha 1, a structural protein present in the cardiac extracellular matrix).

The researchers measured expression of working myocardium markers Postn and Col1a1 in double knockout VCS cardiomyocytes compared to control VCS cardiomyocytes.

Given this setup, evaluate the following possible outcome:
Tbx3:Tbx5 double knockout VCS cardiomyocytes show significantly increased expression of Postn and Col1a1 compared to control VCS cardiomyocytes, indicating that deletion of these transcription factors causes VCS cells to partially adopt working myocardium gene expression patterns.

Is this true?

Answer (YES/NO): NO